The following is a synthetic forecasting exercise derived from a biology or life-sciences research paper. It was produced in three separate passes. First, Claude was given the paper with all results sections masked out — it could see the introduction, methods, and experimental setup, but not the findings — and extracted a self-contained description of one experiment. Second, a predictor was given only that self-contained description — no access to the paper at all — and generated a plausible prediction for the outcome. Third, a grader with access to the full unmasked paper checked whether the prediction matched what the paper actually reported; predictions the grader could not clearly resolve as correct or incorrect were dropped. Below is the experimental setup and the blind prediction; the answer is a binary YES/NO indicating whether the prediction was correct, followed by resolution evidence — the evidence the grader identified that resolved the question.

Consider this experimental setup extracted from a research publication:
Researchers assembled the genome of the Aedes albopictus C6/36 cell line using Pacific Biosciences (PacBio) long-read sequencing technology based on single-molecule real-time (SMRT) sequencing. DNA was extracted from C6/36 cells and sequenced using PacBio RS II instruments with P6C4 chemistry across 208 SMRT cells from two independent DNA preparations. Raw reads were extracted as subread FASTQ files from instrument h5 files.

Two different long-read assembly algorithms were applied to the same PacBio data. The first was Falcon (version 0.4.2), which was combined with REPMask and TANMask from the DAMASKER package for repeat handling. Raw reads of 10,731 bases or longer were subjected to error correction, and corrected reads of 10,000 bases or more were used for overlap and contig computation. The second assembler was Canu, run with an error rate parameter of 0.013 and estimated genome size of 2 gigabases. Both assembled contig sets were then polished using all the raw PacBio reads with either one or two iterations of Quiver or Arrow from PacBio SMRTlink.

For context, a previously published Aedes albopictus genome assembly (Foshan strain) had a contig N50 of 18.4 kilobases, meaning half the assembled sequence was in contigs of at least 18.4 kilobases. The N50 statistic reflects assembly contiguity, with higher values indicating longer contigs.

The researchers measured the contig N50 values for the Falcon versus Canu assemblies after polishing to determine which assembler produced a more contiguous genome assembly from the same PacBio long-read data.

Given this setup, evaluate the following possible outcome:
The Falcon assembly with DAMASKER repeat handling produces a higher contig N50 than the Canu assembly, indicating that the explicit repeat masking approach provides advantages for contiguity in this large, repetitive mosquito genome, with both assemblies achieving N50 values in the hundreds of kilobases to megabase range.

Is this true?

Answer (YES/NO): NO